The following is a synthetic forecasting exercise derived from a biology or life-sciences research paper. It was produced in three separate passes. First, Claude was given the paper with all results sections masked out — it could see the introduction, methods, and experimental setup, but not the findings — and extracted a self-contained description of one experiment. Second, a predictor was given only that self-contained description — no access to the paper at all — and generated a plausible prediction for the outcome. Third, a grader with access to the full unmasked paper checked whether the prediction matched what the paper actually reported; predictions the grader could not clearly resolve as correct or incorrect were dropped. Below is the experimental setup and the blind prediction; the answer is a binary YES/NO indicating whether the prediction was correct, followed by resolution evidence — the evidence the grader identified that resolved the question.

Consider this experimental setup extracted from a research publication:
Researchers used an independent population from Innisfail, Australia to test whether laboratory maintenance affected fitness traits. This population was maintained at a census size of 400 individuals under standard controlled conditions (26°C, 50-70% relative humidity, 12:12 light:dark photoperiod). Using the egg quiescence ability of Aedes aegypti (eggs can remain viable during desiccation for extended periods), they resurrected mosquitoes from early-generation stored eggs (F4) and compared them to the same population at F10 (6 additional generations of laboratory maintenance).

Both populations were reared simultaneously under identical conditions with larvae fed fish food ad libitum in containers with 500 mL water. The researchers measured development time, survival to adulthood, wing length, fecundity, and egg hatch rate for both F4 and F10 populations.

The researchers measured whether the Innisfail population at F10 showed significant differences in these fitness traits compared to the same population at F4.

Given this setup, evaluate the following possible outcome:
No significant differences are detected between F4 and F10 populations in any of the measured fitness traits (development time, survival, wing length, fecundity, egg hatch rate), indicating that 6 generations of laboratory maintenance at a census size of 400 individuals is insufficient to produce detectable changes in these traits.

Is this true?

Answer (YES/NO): NO